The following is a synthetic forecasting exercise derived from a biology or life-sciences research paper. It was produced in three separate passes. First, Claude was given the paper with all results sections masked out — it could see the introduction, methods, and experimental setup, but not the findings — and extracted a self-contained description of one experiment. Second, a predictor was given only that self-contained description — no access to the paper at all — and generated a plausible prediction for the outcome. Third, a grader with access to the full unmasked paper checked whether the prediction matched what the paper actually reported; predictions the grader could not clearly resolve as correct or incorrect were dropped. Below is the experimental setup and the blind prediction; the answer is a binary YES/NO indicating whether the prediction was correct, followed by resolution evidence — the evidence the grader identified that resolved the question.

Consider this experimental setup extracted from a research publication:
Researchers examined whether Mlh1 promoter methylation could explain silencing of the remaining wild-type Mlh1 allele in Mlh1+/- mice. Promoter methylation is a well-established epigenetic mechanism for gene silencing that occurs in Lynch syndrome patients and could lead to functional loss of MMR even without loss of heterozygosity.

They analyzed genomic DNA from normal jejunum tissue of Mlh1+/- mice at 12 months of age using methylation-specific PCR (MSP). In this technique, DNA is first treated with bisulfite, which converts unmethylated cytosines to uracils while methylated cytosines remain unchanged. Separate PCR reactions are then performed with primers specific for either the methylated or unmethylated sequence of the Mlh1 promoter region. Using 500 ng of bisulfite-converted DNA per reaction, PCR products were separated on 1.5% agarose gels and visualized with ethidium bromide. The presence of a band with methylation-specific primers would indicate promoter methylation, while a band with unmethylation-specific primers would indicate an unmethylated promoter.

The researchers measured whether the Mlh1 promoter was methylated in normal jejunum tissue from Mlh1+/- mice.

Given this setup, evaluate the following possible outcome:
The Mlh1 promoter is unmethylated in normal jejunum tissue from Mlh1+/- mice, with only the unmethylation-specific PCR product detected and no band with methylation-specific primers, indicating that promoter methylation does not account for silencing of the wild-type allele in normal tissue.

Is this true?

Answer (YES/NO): NO